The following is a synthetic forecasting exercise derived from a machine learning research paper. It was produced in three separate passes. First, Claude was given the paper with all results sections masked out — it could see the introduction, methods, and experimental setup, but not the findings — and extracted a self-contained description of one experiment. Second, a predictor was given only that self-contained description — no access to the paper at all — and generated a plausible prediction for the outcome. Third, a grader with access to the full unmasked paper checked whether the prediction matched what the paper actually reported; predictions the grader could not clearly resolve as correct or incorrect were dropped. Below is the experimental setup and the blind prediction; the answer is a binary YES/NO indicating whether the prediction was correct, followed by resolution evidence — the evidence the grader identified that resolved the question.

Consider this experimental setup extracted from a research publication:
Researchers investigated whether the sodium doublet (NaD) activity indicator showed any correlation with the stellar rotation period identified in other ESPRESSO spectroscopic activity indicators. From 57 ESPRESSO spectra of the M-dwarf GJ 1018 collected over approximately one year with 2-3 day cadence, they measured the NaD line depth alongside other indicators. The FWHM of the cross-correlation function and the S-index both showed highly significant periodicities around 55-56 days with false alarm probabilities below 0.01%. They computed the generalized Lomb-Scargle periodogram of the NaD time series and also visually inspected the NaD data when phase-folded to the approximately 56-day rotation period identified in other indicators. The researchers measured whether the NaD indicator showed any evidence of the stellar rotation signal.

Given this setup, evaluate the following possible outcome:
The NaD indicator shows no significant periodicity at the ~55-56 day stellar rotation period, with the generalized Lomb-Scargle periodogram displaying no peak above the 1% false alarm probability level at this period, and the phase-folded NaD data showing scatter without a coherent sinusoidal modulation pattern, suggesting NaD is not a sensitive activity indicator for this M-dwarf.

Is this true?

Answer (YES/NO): NO